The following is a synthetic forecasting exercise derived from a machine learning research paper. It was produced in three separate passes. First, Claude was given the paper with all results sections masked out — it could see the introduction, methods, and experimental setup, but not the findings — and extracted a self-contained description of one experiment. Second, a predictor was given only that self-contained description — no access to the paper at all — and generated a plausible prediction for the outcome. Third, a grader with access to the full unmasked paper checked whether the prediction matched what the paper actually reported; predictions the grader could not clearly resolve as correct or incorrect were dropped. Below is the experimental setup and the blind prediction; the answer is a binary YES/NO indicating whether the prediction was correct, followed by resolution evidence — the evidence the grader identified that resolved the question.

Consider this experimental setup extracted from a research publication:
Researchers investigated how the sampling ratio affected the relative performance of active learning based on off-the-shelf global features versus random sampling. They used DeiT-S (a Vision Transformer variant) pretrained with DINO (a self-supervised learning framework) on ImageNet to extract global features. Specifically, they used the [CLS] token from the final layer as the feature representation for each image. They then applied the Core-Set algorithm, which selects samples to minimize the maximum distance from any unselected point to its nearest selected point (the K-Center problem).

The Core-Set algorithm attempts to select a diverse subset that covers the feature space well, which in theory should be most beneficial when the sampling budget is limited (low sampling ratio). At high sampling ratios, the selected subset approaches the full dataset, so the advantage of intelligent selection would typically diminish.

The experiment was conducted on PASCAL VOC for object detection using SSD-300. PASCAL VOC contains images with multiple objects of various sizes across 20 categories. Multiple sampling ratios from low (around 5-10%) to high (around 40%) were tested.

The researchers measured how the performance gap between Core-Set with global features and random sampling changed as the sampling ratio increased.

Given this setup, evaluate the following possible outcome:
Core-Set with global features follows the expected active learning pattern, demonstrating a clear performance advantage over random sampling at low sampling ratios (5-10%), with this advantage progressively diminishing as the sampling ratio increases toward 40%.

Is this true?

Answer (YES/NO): NO